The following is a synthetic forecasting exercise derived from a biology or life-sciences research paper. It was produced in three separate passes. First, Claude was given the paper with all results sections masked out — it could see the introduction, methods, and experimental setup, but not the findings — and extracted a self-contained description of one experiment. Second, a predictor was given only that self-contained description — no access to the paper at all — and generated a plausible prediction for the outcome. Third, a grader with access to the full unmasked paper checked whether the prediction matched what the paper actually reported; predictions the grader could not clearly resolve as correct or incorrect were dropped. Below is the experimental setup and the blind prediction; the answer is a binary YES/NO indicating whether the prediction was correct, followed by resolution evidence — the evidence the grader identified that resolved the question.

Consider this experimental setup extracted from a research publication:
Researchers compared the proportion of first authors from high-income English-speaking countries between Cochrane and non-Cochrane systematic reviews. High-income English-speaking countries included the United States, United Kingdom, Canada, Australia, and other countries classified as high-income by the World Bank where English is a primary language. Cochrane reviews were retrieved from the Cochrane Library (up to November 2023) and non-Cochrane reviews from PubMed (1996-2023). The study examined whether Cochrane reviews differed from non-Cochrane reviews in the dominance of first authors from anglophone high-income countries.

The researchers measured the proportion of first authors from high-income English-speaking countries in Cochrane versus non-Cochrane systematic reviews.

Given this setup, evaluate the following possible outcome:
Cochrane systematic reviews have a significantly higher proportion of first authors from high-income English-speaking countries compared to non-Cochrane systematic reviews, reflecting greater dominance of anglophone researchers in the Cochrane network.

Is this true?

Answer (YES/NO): YES